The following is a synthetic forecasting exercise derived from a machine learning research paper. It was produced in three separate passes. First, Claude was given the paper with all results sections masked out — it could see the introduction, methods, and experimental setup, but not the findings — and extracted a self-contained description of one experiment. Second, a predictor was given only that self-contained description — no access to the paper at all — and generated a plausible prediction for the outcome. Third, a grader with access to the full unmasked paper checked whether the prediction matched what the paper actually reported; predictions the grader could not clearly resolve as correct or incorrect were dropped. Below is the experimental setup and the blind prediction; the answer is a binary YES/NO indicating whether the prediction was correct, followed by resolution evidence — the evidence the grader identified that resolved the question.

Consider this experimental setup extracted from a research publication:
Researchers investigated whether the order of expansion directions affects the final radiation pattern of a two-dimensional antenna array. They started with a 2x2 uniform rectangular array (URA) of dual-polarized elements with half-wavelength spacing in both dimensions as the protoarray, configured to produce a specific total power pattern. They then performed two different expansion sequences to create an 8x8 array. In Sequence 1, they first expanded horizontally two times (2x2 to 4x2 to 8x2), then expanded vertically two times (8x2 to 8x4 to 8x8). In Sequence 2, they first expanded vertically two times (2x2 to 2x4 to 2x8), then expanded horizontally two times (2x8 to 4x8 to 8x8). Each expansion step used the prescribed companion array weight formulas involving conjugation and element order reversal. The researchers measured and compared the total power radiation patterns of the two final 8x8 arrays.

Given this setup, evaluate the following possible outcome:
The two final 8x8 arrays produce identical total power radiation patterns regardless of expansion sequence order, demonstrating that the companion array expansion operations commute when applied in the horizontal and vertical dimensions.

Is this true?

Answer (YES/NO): YES